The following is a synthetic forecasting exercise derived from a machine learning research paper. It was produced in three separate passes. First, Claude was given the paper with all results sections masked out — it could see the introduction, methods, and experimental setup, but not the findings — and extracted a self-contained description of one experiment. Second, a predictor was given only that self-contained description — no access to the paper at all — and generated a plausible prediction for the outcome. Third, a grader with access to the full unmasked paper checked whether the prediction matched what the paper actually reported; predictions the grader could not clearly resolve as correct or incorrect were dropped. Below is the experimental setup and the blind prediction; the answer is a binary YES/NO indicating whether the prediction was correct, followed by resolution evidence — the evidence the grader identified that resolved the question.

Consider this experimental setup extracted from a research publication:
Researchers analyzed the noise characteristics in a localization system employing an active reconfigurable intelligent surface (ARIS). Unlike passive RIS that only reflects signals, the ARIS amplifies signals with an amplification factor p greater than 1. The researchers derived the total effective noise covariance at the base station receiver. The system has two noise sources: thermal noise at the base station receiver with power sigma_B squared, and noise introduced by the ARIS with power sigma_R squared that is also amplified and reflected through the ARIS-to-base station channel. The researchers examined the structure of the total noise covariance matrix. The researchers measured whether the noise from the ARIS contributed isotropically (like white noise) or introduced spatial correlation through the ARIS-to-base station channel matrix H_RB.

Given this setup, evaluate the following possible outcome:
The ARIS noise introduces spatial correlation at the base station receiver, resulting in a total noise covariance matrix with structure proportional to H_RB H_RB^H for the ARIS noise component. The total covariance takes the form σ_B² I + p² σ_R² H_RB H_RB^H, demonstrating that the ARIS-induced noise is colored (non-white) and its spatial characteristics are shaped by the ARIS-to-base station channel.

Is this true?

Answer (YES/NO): YES